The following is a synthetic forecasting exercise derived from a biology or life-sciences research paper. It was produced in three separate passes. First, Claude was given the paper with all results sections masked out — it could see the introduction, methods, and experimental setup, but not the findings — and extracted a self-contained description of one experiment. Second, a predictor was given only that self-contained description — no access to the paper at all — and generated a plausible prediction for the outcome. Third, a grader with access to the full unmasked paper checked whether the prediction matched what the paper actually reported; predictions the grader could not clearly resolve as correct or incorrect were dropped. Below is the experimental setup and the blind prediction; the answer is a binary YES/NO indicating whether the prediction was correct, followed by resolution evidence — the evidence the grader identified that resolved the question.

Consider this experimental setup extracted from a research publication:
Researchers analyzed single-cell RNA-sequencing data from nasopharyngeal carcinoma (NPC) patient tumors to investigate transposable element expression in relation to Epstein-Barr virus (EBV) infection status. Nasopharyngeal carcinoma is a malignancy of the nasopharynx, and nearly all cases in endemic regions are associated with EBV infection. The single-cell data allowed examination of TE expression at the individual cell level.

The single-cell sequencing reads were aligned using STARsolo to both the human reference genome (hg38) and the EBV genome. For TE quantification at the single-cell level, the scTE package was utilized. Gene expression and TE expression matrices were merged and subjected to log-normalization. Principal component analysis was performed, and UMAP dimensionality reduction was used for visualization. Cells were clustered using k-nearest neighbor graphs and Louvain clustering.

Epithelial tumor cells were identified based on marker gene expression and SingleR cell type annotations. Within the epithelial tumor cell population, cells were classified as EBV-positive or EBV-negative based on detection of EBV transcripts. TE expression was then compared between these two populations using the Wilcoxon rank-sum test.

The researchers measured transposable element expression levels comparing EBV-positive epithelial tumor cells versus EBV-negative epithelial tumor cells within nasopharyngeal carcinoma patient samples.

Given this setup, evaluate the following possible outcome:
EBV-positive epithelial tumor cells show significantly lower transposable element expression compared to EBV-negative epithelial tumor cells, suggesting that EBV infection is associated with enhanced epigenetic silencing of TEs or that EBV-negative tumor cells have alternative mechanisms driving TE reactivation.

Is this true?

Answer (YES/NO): NO